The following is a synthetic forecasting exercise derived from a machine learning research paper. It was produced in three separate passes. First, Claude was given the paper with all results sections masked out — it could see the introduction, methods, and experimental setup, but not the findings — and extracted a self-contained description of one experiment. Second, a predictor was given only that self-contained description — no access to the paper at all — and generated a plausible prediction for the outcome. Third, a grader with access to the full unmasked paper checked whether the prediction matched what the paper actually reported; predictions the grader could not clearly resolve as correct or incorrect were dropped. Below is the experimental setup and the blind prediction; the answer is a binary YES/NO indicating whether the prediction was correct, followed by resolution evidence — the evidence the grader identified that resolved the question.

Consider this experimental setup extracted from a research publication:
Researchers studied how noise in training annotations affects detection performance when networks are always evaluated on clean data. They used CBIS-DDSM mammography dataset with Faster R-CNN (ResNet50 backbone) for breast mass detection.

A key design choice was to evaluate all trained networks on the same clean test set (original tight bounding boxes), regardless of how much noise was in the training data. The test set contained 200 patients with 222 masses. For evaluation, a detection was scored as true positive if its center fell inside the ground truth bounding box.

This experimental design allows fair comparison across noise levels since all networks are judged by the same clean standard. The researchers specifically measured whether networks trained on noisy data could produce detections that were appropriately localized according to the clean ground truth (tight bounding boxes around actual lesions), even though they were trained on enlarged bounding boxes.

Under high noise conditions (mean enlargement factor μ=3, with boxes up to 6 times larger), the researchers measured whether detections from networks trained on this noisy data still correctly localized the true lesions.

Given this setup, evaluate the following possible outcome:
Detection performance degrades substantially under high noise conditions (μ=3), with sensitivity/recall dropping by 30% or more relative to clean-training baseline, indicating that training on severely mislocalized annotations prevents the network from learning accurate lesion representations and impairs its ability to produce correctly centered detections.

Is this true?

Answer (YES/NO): NO